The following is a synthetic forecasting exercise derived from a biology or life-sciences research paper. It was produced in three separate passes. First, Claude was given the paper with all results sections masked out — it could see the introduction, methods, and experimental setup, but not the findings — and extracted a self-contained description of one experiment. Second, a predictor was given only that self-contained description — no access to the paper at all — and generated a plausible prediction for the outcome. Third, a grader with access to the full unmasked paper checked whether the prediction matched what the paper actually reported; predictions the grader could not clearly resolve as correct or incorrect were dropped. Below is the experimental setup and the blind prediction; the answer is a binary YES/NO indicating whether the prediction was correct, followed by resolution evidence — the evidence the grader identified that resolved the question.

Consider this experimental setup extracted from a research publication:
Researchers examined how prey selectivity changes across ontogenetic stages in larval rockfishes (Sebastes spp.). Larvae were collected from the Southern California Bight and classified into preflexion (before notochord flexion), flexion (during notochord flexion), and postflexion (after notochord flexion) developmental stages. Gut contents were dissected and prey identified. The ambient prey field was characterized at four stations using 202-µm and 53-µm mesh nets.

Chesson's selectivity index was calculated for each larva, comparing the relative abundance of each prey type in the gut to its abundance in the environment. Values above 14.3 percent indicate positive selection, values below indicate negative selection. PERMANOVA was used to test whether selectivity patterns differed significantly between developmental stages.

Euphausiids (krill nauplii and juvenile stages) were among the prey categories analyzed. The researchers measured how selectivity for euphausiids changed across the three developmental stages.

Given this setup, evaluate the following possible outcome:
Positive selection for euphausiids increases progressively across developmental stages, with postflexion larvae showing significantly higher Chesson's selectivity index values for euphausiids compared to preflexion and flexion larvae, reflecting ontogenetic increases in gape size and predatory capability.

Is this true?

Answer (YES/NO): NO